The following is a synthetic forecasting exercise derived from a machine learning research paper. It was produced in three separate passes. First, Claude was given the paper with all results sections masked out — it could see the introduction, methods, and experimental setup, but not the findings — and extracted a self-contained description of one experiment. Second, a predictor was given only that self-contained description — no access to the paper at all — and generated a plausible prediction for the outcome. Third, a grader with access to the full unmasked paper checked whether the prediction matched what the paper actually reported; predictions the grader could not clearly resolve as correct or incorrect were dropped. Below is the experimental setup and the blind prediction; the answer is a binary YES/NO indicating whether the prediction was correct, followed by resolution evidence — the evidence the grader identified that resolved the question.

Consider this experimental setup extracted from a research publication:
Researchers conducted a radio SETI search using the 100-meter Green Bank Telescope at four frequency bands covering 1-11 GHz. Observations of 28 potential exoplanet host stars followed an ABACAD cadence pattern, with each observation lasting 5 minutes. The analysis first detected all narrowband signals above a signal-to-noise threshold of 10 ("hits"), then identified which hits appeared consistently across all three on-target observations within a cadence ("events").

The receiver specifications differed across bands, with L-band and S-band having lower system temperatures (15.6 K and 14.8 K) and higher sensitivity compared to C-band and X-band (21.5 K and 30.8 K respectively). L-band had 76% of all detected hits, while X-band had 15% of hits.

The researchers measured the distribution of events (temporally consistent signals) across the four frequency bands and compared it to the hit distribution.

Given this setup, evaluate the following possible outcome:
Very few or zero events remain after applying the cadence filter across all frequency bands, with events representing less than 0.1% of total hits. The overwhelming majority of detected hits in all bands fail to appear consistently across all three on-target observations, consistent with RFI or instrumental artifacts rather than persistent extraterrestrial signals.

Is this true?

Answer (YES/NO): NO